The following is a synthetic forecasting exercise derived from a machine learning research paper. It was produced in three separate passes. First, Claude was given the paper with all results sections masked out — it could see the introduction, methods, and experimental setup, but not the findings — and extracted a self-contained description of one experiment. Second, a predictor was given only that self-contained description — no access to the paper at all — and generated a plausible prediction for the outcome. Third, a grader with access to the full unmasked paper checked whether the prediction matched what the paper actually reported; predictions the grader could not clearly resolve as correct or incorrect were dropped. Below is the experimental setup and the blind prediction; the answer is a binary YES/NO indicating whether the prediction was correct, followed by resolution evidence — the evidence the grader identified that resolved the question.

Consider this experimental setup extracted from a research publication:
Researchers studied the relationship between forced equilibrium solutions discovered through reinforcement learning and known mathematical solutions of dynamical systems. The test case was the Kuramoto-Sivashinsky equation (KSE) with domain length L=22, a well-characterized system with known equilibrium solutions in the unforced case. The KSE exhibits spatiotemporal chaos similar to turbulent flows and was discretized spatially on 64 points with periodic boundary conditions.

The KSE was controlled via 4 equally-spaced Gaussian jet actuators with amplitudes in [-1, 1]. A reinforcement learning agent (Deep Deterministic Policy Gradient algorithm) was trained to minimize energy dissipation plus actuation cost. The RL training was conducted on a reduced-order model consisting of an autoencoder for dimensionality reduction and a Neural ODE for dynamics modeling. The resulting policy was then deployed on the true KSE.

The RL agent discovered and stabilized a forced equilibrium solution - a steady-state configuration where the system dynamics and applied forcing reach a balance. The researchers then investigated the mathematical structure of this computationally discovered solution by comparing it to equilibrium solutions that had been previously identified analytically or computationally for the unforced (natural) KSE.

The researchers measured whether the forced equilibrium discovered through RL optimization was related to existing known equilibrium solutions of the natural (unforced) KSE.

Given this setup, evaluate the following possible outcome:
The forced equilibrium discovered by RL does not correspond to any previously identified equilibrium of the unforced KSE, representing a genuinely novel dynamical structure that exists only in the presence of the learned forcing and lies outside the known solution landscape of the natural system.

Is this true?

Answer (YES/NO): NO